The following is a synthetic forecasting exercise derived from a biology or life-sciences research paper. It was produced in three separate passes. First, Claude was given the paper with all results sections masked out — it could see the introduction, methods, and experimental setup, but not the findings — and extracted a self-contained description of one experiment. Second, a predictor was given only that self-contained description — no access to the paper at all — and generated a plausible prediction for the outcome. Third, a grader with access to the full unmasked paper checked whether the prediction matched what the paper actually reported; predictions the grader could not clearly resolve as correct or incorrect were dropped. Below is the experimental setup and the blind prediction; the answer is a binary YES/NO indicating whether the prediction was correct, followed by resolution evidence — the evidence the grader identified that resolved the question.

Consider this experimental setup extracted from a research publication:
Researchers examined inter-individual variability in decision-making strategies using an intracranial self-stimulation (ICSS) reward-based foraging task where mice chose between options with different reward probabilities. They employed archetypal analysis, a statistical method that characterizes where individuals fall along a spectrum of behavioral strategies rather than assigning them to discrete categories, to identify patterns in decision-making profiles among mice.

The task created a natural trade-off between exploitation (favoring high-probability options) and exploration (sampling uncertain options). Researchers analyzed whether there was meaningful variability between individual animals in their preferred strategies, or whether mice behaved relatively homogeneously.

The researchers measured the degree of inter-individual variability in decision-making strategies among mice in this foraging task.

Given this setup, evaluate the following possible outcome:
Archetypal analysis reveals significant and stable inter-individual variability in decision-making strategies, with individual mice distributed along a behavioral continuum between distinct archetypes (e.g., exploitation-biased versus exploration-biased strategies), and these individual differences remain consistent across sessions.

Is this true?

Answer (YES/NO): YES